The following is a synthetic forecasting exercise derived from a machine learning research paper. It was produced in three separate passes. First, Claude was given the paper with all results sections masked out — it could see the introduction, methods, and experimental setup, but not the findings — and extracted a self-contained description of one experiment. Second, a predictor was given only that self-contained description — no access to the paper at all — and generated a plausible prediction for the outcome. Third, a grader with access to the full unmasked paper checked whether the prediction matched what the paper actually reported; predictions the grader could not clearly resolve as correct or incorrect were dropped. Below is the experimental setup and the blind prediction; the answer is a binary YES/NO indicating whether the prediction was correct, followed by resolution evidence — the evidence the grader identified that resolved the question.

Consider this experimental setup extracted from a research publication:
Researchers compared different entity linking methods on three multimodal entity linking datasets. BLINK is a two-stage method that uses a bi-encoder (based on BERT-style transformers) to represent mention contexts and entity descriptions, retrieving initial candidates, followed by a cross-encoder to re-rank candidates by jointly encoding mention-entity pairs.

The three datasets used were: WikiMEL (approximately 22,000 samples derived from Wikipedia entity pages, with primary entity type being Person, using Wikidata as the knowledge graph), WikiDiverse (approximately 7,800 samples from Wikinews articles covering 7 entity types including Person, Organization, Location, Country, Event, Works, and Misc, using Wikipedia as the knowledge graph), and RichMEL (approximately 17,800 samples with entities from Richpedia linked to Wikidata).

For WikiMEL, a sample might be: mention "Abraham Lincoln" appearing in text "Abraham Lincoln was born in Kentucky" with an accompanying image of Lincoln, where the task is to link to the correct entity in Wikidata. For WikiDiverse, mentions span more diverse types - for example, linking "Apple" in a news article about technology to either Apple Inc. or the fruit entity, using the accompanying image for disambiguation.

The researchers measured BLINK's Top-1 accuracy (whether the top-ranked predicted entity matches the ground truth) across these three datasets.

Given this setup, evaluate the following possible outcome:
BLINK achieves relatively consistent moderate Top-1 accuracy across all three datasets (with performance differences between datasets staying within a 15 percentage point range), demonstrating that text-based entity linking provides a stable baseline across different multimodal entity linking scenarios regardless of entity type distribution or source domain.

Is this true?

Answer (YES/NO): NO